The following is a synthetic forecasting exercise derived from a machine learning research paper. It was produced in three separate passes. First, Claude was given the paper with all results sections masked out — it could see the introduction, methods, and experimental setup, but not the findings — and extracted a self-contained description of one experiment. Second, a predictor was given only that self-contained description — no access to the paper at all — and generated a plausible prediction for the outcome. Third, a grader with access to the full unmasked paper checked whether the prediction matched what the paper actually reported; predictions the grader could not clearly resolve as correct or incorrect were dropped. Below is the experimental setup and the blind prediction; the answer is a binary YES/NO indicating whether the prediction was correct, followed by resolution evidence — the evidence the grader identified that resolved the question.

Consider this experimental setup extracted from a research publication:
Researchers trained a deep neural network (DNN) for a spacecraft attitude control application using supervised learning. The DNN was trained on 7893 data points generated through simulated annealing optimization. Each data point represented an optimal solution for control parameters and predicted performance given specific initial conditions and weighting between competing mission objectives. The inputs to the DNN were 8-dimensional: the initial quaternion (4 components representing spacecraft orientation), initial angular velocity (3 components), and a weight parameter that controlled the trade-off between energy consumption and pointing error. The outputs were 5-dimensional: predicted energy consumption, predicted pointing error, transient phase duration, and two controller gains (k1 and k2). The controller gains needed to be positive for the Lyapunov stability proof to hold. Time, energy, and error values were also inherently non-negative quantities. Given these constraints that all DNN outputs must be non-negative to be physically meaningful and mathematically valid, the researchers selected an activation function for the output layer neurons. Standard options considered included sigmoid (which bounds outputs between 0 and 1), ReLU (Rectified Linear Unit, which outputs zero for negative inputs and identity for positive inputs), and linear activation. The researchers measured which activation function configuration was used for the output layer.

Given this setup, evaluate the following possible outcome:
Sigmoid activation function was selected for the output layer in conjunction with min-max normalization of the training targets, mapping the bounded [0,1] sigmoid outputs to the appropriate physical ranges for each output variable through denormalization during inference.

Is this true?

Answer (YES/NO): NO